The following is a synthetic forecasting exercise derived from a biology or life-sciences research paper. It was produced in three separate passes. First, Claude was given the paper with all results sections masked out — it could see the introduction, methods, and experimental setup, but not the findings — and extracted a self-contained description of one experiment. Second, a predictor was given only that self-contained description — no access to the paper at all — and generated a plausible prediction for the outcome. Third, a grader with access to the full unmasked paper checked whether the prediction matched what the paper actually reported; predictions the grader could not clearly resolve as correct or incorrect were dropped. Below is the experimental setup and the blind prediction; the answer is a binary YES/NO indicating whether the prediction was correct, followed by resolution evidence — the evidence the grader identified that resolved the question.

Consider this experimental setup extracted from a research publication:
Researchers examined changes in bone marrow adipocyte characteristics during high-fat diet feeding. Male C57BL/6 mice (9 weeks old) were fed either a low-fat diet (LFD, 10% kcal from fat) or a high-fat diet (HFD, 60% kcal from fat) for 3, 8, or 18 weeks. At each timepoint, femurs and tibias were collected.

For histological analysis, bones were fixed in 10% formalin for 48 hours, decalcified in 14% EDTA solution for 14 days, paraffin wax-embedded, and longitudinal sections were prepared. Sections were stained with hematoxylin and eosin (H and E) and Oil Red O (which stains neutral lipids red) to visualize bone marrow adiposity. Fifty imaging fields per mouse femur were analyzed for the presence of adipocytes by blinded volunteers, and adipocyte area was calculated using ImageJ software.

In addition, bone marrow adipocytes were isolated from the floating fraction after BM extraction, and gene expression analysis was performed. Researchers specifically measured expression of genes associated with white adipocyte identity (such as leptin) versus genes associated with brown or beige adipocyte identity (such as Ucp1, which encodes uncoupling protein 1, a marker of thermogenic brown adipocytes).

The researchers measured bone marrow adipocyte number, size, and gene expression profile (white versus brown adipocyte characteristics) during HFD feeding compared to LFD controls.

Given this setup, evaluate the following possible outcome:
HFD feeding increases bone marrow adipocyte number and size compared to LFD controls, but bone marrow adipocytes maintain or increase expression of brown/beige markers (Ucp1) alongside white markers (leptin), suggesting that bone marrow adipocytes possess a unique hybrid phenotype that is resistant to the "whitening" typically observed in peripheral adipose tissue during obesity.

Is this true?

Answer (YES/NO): NO